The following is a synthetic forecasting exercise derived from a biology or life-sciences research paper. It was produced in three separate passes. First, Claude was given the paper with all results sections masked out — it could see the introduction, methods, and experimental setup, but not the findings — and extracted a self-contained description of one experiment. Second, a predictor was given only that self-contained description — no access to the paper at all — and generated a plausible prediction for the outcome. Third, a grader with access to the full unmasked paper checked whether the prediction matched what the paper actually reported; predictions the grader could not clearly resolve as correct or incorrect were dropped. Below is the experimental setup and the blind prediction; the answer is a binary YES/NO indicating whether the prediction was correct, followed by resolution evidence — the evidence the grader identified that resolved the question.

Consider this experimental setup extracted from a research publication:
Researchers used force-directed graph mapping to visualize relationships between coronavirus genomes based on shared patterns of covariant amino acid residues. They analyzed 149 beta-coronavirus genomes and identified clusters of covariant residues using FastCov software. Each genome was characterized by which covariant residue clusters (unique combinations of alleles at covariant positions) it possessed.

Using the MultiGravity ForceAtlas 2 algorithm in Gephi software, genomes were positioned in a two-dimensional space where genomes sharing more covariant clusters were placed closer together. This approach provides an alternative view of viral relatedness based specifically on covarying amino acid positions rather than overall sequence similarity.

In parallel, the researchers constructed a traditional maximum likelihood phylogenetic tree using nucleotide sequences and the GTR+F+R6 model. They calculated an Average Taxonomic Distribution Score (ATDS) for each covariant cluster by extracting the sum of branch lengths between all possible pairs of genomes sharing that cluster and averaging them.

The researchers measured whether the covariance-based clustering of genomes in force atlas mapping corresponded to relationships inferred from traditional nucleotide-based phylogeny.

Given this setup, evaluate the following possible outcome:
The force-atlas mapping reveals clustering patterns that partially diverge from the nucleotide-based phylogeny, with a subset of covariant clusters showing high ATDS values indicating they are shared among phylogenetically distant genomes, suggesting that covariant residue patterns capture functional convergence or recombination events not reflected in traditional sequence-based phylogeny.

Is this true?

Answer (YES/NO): NO